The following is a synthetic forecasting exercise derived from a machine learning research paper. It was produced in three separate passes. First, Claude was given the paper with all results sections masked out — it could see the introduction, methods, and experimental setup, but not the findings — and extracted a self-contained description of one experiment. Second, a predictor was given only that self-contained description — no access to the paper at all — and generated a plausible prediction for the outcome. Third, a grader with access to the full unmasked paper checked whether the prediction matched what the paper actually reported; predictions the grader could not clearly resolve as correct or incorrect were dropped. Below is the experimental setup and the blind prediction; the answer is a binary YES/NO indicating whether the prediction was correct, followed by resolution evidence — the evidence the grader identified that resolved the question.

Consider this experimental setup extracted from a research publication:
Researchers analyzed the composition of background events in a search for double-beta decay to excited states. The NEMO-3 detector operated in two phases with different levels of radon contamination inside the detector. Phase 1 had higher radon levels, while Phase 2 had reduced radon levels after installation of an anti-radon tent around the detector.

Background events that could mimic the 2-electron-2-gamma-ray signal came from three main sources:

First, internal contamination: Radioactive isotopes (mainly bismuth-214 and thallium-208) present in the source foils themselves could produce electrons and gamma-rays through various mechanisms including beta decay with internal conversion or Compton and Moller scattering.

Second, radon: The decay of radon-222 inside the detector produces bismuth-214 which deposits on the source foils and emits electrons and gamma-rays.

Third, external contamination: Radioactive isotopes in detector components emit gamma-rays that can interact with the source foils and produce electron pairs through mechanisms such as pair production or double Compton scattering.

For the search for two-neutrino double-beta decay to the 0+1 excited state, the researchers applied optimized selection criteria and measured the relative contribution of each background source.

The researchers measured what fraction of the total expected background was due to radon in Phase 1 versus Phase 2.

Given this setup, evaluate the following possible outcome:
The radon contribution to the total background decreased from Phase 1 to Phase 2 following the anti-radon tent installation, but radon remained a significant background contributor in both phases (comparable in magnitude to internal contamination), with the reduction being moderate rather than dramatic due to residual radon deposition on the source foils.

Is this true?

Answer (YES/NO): NO